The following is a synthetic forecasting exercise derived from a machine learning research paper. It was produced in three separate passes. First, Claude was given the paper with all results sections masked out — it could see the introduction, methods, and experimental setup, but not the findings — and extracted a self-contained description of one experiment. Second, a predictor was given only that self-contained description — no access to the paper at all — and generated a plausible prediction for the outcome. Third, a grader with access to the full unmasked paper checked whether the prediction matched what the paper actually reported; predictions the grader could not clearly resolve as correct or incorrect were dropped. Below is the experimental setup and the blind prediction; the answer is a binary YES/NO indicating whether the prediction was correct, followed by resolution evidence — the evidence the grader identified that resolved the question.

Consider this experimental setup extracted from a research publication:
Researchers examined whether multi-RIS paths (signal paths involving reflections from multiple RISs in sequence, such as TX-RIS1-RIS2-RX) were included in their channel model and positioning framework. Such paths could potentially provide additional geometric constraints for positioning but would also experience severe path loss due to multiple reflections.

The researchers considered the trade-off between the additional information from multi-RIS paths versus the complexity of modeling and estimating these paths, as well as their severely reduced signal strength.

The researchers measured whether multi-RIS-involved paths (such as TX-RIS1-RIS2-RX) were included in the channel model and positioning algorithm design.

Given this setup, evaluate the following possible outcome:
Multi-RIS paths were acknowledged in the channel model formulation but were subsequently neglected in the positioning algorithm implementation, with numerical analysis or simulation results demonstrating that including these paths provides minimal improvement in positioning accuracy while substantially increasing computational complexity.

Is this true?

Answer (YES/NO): NO